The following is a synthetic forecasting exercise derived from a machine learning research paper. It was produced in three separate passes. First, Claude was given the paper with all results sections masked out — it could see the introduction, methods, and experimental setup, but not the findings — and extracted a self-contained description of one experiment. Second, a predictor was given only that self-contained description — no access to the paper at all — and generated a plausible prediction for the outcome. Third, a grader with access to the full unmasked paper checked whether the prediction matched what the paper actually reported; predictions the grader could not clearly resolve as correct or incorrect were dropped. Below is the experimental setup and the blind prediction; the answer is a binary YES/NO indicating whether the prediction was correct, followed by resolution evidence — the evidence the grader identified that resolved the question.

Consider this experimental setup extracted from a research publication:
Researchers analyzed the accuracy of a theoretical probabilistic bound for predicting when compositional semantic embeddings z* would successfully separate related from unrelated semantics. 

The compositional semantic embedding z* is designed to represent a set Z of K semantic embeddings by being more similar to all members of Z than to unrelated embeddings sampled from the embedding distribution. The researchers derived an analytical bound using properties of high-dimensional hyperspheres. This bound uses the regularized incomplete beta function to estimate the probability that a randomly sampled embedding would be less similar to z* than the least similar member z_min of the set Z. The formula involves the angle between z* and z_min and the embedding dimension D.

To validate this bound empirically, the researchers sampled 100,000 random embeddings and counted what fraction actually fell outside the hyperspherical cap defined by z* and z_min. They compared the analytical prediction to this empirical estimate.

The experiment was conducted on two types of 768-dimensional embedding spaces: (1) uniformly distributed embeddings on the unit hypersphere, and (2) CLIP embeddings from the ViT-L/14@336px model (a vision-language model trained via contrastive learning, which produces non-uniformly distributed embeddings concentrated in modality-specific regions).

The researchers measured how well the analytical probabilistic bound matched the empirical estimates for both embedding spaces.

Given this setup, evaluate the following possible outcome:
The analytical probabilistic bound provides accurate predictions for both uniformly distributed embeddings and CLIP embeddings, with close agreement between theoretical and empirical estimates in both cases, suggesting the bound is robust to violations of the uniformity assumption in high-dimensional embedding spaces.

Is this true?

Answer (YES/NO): NO